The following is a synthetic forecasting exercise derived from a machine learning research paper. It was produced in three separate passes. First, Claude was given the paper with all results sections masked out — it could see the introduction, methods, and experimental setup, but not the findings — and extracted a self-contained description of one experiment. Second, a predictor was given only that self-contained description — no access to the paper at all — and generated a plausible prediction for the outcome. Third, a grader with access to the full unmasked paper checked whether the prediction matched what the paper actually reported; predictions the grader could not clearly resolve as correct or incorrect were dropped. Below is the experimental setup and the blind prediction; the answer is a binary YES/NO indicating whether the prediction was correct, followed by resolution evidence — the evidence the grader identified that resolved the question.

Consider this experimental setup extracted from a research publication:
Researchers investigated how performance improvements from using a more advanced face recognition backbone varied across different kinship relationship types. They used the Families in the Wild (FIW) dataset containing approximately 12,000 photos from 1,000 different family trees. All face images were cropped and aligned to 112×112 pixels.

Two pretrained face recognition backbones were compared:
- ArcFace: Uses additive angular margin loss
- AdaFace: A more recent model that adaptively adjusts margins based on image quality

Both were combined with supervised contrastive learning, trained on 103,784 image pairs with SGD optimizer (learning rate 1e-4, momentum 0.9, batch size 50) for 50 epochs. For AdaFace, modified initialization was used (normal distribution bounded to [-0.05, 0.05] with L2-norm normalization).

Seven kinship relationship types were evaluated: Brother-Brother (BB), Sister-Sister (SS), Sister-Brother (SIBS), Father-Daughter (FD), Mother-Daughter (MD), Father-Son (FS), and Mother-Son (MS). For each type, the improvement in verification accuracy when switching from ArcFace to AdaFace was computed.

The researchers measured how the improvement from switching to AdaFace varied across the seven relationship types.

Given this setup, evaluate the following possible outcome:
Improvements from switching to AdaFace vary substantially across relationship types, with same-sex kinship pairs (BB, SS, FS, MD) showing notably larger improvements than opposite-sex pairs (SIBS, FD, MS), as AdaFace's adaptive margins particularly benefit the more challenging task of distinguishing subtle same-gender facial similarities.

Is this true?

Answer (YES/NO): NO